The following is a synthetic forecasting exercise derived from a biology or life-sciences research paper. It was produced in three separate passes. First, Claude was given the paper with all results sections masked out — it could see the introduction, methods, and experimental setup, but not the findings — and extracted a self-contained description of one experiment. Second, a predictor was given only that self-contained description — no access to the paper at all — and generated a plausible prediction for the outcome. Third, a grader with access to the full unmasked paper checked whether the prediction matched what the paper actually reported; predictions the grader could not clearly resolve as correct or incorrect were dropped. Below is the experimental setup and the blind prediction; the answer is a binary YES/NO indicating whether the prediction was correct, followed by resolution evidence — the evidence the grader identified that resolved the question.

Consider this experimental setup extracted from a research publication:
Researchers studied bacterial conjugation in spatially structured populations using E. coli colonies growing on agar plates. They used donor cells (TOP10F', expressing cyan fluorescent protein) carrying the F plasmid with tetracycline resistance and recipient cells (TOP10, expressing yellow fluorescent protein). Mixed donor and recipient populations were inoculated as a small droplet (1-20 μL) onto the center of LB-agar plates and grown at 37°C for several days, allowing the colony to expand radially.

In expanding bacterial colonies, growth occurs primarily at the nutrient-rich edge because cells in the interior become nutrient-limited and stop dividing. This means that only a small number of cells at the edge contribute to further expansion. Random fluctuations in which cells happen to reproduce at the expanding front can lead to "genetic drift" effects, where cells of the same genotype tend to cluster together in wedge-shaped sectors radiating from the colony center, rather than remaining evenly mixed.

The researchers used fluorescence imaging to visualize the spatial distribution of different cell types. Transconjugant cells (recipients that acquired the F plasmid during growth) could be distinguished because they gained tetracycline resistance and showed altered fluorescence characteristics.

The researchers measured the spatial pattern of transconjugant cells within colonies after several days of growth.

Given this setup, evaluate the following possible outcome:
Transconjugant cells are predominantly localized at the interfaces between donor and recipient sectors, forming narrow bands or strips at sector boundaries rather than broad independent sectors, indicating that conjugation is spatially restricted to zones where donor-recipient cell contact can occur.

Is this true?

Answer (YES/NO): NO